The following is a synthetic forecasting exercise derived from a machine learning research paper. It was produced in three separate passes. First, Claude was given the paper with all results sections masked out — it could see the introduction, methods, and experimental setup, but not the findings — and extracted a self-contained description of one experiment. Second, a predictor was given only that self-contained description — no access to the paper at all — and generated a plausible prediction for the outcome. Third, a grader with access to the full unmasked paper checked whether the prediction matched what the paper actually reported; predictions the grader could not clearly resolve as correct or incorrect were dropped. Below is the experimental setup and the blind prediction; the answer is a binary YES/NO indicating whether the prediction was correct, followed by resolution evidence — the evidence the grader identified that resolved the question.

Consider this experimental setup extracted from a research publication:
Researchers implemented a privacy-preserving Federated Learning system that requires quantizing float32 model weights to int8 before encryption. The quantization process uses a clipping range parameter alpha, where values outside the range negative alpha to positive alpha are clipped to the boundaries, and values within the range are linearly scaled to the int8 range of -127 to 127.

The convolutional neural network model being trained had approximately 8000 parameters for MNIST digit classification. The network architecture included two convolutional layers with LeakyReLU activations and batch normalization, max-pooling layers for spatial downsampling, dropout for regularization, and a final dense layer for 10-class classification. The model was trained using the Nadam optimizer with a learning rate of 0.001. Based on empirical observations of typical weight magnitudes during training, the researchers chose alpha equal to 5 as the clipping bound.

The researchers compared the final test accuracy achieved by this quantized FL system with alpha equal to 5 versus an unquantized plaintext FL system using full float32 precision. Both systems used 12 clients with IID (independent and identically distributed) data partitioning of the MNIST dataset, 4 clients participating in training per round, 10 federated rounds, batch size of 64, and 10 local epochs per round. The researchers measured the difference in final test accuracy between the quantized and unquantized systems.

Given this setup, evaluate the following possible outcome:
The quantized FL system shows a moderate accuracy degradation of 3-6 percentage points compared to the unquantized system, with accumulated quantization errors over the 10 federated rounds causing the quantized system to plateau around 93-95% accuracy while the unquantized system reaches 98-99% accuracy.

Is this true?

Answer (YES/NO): NO